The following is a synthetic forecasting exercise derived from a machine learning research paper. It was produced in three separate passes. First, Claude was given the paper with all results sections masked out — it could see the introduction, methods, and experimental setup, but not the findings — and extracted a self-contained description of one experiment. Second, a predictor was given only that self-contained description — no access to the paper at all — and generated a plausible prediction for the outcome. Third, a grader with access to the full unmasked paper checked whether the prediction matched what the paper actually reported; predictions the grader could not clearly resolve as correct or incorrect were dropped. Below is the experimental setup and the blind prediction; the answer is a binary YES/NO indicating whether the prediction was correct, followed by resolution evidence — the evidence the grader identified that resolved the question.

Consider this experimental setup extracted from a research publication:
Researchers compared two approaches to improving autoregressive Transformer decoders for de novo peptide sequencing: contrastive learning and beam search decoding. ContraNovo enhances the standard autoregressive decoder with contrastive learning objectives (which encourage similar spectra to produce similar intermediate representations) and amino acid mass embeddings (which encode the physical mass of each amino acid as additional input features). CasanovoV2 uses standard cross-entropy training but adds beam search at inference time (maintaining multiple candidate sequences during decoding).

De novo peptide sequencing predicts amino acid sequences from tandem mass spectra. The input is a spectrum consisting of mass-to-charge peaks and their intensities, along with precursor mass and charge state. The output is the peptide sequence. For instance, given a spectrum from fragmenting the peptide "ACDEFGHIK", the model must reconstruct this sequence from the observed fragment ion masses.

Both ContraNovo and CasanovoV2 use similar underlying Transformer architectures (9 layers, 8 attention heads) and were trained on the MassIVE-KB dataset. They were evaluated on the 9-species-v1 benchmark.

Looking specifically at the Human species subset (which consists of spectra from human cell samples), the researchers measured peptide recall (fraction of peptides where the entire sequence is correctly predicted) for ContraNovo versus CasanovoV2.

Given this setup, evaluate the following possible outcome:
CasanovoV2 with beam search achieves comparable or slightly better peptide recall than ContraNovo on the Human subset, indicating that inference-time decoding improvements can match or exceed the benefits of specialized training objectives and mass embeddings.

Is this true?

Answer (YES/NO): NO